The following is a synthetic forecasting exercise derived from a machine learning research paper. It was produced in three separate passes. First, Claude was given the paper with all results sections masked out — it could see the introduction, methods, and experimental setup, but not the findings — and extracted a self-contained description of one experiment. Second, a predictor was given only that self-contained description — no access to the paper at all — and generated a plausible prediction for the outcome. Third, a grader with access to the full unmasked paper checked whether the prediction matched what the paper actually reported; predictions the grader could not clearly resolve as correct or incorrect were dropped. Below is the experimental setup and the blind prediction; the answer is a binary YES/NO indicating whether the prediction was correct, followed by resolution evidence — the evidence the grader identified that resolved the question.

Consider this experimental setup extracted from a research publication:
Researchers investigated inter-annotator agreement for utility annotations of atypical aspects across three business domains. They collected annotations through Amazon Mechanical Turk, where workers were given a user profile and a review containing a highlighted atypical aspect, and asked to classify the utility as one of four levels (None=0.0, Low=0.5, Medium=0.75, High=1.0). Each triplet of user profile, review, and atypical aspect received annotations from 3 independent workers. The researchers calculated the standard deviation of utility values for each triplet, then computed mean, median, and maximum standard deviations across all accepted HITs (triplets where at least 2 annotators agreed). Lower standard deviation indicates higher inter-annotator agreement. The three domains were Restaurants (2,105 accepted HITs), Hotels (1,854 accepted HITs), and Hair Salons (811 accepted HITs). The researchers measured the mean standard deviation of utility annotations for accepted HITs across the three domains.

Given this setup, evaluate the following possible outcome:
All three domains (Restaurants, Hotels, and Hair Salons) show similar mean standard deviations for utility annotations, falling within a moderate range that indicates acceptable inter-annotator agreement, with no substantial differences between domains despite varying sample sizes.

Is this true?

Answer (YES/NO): NO